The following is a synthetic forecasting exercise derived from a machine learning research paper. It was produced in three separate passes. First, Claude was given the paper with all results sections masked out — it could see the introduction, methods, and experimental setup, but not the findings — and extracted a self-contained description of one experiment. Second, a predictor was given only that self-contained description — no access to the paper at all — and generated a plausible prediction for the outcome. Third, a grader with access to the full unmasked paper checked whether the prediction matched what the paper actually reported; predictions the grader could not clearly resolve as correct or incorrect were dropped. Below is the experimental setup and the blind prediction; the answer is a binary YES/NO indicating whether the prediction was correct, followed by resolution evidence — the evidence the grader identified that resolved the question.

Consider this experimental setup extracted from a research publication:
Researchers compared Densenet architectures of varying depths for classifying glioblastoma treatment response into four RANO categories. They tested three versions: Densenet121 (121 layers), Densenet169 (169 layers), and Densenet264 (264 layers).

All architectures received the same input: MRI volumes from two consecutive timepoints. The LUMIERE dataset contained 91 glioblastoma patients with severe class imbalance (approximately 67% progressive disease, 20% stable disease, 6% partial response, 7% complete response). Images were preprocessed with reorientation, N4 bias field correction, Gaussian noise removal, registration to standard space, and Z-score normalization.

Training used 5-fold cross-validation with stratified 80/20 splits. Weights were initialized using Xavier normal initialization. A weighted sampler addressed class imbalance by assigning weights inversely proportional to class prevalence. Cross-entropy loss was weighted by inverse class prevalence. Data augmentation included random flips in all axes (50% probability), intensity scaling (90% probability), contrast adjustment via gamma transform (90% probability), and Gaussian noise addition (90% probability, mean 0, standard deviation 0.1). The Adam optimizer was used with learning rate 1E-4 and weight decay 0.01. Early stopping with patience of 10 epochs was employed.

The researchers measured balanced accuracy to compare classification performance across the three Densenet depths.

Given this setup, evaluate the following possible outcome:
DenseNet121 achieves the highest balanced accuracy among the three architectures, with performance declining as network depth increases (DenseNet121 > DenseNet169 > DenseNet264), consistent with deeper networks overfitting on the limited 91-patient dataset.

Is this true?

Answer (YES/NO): NO